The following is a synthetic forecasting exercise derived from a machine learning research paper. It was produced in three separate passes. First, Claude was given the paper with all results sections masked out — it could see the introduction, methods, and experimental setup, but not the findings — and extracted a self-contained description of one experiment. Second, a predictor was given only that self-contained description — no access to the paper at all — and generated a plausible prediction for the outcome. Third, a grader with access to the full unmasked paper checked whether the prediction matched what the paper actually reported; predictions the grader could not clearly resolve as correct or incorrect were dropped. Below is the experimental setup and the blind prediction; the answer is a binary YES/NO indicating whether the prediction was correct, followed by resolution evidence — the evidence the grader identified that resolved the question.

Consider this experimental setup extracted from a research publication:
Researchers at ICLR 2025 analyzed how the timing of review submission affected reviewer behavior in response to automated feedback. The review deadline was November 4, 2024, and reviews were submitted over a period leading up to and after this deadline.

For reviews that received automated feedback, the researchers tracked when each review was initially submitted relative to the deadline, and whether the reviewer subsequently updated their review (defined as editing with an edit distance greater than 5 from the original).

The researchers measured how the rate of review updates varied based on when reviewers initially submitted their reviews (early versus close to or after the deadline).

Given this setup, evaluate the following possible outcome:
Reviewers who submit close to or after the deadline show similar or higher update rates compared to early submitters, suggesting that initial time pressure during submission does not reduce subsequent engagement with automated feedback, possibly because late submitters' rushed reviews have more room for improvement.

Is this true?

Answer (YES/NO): NO